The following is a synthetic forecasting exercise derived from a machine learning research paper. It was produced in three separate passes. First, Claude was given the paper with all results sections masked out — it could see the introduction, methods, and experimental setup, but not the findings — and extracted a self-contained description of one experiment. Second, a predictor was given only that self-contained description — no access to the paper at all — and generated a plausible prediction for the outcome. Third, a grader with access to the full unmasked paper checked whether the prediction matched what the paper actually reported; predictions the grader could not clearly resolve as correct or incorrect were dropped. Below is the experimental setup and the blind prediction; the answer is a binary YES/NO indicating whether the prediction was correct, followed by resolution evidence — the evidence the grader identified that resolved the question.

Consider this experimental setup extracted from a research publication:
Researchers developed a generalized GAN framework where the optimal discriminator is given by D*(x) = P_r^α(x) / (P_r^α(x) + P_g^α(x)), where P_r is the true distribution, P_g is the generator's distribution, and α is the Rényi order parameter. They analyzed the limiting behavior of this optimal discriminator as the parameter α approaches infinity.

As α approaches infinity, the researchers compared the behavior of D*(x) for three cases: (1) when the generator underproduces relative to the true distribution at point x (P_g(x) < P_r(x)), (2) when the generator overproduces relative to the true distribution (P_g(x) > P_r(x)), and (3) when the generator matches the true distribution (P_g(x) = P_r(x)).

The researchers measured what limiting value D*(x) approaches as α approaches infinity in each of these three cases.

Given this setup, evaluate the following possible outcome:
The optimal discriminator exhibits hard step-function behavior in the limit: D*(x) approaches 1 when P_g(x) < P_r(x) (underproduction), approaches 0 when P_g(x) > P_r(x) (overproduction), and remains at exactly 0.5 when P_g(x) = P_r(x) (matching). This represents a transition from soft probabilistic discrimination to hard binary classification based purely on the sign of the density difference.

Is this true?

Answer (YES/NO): YES